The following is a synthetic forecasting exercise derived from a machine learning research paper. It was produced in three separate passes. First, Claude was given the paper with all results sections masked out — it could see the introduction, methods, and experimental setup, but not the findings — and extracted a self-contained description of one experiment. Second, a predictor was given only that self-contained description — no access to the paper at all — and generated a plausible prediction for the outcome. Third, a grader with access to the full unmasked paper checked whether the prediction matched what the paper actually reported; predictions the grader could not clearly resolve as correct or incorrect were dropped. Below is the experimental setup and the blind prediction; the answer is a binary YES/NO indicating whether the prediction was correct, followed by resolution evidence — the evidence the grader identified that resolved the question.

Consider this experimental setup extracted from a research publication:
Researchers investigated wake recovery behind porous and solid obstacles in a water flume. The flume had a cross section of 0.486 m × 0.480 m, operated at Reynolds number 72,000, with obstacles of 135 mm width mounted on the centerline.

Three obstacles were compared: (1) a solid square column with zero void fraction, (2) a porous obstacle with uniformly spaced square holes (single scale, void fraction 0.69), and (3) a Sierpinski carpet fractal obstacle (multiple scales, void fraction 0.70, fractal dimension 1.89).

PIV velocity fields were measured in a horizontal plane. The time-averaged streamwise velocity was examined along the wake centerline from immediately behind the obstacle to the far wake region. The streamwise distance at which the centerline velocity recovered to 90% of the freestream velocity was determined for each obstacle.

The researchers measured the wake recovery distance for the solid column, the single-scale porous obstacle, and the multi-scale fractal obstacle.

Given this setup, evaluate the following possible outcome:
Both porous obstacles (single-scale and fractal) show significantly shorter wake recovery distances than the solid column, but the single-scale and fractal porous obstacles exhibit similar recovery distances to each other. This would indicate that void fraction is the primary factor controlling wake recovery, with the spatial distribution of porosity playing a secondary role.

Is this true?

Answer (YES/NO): NO